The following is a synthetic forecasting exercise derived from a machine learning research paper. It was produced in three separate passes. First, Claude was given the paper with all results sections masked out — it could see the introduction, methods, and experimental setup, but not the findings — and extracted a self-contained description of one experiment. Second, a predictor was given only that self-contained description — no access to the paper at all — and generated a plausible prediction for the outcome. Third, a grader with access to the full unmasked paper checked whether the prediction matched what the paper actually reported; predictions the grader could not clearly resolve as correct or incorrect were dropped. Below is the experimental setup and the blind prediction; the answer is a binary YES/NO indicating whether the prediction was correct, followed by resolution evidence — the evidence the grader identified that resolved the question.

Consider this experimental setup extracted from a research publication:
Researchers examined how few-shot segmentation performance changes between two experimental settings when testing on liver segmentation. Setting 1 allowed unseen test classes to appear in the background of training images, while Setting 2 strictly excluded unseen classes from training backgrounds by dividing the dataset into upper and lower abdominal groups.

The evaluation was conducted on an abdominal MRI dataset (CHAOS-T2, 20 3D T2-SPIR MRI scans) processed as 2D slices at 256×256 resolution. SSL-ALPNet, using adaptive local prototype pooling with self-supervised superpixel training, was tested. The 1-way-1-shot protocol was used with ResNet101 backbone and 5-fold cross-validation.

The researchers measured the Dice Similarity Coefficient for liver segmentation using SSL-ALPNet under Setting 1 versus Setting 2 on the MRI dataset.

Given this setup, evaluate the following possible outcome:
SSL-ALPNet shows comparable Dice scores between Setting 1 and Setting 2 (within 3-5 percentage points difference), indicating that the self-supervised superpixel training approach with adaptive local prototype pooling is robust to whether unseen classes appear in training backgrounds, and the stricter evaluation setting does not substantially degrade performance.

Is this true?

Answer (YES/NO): YES